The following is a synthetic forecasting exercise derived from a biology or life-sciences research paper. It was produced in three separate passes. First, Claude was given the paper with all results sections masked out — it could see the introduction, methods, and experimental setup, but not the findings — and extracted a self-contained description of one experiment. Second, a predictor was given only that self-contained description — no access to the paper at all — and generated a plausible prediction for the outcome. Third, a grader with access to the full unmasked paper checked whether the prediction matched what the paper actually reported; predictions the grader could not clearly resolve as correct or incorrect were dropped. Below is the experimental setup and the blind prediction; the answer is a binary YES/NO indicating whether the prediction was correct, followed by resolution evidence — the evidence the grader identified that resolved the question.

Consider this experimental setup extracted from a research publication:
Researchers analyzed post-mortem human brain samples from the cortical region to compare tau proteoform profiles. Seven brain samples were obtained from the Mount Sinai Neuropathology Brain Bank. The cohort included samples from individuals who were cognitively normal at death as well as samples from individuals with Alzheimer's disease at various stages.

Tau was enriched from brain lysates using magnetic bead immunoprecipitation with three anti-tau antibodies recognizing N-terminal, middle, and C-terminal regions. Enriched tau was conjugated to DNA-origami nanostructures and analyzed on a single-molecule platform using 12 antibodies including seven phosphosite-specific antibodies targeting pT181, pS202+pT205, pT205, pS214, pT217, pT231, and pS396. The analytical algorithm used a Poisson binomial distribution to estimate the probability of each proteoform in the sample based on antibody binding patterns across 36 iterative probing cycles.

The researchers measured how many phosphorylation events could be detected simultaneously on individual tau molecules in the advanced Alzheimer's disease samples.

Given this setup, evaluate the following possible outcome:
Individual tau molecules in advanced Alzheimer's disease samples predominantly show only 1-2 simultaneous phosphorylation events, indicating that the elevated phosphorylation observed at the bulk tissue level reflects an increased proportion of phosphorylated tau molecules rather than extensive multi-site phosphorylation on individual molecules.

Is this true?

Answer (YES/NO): NO